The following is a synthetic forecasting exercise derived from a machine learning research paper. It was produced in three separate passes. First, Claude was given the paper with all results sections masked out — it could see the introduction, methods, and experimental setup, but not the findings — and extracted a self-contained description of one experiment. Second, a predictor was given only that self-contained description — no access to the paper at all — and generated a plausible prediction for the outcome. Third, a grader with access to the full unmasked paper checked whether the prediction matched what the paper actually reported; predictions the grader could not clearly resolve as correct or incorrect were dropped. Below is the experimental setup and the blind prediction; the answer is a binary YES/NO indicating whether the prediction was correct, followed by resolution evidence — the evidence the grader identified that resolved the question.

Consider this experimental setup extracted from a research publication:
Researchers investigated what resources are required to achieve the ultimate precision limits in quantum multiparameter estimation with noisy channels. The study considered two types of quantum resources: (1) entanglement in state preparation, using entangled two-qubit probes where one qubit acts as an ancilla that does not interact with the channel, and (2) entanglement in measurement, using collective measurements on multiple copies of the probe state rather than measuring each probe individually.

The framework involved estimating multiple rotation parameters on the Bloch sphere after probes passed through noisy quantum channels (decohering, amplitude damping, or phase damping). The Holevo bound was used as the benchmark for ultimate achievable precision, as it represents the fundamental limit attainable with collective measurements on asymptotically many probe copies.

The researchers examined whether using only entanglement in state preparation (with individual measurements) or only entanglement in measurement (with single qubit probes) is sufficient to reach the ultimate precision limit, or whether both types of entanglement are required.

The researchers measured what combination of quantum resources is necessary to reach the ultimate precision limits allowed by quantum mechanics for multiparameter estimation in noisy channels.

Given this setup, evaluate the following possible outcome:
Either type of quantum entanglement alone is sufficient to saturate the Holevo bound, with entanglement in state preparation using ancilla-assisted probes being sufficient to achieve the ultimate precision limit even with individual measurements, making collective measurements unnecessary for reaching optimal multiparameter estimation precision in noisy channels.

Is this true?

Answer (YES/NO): NO